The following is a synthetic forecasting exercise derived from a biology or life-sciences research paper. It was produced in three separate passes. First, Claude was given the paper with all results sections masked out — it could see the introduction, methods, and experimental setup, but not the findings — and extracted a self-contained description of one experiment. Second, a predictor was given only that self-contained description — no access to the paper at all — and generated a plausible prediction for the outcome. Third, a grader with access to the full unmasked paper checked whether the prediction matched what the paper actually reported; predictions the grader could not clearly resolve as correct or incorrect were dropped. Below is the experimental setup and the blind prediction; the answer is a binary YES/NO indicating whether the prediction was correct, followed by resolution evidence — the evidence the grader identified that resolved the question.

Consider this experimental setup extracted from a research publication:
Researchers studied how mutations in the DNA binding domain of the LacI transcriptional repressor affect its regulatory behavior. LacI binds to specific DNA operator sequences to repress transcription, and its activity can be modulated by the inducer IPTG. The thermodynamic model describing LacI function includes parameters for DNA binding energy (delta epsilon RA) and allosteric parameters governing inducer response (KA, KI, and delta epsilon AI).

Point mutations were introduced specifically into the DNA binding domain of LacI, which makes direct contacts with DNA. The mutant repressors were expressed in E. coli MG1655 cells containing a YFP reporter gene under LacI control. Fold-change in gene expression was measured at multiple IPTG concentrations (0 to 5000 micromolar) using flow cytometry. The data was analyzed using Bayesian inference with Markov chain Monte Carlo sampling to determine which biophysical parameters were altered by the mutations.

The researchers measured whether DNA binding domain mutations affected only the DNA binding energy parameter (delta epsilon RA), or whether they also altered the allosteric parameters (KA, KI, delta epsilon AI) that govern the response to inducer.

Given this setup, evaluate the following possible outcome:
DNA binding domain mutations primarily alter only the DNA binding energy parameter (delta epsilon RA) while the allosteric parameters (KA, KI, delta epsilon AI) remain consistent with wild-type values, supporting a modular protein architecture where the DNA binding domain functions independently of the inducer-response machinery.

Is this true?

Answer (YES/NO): YES